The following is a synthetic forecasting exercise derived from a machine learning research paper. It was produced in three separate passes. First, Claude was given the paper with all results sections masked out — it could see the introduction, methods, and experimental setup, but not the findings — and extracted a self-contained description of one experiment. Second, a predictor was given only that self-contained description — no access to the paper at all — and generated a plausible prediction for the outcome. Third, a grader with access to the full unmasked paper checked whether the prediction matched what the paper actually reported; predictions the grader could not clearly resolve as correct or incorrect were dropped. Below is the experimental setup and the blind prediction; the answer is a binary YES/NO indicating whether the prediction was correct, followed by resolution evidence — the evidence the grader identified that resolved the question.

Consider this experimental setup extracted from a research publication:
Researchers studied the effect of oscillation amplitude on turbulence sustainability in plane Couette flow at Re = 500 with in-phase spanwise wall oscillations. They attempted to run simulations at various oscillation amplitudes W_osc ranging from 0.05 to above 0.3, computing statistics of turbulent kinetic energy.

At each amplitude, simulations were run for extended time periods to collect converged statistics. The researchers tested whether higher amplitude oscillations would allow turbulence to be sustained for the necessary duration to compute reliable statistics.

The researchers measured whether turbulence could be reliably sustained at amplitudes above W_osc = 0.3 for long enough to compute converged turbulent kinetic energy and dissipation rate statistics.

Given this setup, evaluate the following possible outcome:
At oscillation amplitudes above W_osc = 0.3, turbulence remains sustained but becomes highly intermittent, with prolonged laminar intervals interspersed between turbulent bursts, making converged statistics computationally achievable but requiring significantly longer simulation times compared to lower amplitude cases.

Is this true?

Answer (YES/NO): NO